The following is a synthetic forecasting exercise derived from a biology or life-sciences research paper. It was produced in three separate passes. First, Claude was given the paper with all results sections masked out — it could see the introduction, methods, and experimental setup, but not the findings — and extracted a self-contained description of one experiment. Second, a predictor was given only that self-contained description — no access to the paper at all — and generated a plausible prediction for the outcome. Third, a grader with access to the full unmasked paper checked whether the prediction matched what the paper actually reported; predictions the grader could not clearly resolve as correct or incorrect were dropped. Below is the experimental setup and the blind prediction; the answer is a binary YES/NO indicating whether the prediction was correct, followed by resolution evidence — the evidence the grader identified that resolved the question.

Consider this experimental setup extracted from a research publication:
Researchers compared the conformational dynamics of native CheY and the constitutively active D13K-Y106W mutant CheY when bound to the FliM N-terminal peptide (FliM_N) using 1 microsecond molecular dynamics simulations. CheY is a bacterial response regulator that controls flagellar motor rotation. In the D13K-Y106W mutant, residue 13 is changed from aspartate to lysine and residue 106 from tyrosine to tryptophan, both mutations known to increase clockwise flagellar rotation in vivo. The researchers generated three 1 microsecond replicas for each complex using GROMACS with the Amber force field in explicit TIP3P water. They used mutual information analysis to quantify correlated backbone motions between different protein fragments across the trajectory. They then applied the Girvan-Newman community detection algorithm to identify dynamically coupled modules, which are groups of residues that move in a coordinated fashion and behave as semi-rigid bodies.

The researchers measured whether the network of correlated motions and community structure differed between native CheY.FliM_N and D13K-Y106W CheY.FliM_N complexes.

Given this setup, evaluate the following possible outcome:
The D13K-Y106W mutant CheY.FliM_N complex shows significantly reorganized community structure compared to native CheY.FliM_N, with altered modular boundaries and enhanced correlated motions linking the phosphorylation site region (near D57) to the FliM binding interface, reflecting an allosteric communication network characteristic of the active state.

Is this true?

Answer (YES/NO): YES